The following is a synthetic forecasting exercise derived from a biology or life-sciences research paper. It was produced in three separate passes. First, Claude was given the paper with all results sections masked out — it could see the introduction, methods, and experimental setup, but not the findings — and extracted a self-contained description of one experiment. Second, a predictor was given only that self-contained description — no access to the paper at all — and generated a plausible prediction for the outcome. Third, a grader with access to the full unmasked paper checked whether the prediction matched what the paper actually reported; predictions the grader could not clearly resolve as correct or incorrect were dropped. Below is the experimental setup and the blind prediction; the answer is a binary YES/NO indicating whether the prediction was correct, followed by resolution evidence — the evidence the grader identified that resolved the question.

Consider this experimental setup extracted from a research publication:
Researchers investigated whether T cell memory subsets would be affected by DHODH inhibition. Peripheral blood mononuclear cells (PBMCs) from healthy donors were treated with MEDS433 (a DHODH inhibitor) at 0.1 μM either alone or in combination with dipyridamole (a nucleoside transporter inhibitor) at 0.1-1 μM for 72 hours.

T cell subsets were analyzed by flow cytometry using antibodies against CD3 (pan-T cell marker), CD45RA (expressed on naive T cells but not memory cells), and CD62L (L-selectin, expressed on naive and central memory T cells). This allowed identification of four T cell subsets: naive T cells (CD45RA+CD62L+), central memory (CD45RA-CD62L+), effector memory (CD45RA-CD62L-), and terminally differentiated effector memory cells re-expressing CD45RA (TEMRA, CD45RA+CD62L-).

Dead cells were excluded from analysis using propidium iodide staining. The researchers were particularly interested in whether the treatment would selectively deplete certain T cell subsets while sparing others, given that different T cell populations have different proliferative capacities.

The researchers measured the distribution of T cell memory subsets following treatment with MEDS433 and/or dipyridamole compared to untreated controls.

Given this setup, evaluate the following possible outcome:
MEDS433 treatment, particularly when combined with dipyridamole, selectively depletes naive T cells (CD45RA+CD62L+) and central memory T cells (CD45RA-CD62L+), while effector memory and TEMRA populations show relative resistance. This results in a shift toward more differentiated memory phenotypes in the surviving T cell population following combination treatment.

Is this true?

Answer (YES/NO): NO